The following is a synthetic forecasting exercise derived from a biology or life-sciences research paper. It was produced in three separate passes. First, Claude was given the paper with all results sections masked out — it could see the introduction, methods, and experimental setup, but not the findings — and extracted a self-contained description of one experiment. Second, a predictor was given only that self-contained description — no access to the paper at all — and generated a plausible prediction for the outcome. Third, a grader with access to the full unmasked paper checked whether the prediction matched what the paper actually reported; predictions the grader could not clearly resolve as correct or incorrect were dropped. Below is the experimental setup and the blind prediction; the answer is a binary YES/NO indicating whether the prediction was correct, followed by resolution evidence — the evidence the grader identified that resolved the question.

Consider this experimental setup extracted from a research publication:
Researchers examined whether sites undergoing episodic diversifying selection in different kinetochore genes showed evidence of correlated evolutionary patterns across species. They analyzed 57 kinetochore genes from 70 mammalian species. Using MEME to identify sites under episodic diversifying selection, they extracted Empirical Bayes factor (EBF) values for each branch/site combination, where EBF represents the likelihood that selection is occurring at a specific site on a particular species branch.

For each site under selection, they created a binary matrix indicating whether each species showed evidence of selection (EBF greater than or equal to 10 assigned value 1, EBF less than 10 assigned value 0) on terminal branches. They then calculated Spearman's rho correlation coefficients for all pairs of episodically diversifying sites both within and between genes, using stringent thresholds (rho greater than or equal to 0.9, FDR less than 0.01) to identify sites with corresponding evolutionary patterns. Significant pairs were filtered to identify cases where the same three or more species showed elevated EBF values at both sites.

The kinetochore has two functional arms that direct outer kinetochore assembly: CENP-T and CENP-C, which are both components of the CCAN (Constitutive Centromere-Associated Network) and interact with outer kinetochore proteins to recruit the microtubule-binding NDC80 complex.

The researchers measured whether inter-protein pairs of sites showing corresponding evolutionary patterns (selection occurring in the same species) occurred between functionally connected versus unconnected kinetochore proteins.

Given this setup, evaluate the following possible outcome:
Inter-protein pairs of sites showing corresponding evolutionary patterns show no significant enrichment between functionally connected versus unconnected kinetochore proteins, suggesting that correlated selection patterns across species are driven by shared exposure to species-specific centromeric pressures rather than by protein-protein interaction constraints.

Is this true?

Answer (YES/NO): NO